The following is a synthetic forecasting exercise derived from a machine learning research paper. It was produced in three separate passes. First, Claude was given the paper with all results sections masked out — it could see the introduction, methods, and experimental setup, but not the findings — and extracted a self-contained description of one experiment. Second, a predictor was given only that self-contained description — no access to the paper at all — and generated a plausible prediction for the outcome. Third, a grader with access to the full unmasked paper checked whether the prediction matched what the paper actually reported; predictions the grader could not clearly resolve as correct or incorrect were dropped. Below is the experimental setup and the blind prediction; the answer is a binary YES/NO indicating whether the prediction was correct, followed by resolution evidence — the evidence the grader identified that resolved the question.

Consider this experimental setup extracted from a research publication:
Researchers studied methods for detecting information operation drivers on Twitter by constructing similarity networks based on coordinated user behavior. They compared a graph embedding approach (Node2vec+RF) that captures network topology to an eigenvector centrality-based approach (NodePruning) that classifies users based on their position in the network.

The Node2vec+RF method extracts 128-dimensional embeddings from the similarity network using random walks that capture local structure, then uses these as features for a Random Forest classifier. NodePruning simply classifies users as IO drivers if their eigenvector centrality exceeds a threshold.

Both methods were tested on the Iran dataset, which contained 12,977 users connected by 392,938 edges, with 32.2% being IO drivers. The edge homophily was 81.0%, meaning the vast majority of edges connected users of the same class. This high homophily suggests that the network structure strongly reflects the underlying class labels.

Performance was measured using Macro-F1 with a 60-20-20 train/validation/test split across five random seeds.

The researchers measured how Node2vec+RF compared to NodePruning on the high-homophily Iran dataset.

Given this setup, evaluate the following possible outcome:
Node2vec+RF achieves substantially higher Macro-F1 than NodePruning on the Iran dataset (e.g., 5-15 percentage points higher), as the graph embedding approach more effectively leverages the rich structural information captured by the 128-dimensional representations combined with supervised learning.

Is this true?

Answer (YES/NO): NO